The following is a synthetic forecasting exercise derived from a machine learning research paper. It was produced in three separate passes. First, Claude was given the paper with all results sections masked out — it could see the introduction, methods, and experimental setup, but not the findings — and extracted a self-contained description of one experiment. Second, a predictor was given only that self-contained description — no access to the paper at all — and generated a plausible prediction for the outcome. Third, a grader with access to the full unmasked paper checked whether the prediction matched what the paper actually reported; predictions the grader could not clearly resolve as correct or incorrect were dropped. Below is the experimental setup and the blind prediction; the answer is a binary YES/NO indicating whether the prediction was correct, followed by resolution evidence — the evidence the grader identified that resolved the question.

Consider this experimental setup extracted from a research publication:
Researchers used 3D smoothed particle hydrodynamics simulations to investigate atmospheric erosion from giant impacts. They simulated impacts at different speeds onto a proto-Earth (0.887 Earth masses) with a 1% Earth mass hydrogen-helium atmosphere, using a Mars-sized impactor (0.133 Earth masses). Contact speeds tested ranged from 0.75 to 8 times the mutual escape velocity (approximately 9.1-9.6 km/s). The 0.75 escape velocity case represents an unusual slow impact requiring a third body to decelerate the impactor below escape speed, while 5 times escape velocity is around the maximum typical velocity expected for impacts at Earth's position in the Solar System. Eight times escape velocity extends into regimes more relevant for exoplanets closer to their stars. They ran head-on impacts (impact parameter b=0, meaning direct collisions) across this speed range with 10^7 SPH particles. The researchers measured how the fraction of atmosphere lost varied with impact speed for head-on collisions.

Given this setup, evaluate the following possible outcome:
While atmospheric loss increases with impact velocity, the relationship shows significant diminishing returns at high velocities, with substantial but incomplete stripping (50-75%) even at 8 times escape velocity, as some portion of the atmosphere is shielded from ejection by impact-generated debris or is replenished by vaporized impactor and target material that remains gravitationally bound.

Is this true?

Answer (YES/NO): NO